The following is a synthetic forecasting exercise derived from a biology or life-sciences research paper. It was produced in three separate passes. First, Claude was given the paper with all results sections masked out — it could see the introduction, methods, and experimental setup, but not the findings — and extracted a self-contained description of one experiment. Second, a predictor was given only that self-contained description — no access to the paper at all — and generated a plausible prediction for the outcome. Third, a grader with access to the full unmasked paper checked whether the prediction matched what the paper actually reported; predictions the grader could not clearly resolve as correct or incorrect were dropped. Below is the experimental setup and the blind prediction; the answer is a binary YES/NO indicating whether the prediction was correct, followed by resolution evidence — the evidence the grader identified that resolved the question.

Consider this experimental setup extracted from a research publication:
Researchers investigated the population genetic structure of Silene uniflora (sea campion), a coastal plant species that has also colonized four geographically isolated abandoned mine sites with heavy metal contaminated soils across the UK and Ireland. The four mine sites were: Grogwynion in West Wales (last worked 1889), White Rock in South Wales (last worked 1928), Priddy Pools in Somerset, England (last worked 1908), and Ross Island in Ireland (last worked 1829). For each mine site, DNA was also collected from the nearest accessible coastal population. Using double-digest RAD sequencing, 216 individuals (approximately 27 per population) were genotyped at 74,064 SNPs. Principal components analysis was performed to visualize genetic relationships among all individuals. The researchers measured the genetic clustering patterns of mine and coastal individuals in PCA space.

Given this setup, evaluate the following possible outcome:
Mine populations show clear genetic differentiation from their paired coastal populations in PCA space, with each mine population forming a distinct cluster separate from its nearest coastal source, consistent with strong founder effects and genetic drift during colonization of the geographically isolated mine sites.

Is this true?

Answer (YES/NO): YES